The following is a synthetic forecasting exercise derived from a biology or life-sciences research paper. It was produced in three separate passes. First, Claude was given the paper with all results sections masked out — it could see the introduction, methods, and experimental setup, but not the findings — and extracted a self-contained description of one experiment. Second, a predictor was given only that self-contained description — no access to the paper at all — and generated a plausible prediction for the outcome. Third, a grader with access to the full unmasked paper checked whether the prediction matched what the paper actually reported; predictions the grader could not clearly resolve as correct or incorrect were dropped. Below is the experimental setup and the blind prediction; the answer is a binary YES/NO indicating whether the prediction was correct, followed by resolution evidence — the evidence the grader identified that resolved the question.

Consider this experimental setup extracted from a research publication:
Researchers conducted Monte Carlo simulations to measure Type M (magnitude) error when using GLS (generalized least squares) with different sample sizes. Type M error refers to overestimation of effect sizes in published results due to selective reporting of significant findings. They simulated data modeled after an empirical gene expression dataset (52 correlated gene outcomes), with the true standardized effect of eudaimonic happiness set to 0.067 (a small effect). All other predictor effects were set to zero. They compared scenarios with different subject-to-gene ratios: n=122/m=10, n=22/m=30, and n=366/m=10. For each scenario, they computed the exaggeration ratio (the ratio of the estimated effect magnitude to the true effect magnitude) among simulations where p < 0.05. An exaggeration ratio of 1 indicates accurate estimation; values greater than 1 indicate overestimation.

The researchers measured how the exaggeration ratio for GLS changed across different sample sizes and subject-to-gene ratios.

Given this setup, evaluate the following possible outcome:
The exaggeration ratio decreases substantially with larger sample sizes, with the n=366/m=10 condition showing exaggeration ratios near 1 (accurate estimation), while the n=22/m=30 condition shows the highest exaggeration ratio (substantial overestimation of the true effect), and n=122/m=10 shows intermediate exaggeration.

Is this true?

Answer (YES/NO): NO